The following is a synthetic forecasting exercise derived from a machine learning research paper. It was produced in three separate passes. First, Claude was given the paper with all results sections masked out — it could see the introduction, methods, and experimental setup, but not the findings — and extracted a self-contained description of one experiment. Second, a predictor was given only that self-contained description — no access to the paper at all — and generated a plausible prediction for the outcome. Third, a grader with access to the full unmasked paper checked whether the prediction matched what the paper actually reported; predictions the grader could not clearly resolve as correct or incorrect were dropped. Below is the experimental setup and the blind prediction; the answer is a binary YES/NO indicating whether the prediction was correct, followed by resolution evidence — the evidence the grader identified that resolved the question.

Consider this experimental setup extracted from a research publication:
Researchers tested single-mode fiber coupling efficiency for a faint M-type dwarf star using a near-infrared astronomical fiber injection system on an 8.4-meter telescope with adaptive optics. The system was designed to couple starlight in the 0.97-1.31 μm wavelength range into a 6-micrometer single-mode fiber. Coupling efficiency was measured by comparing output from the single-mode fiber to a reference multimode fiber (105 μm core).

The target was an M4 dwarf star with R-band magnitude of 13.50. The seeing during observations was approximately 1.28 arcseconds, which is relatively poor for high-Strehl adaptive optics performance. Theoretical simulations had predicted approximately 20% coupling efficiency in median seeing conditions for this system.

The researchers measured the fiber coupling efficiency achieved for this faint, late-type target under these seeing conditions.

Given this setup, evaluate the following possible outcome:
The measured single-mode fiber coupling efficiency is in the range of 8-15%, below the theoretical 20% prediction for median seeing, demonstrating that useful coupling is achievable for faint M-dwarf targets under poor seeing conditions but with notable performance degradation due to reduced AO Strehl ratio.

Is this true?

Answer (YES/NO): NO